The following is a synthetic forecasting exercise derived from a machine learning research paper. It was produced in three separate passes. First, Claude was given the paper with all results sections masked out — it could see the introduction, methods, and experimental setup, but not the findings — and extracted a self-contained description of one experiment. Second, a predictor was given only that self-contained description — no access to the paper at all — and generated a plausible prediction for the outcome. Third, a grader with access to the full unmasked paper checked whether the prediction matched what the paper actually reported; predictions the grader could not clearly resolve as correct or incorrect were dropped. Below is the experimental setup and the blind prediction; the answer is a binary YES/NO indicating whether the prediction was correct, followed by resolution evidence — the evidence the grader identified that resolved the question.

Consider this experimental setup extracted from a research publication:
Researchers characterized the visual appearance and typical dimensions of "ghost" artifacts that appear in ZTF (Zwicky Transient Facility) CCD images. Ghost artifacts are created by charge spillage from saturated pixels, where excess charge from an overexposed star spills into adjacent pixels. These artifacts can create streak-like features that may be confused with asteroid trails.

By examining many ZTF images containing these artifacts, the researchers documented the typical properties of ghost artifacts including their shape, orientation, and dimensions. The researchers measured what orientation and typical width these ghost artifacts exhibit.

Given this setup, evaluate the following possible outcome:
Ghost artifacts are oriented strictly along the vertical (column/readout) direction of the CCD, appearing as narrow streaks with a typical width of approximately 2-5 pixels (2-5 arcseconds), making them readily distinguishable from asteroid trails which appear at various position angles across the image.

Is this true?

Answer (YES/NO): NO